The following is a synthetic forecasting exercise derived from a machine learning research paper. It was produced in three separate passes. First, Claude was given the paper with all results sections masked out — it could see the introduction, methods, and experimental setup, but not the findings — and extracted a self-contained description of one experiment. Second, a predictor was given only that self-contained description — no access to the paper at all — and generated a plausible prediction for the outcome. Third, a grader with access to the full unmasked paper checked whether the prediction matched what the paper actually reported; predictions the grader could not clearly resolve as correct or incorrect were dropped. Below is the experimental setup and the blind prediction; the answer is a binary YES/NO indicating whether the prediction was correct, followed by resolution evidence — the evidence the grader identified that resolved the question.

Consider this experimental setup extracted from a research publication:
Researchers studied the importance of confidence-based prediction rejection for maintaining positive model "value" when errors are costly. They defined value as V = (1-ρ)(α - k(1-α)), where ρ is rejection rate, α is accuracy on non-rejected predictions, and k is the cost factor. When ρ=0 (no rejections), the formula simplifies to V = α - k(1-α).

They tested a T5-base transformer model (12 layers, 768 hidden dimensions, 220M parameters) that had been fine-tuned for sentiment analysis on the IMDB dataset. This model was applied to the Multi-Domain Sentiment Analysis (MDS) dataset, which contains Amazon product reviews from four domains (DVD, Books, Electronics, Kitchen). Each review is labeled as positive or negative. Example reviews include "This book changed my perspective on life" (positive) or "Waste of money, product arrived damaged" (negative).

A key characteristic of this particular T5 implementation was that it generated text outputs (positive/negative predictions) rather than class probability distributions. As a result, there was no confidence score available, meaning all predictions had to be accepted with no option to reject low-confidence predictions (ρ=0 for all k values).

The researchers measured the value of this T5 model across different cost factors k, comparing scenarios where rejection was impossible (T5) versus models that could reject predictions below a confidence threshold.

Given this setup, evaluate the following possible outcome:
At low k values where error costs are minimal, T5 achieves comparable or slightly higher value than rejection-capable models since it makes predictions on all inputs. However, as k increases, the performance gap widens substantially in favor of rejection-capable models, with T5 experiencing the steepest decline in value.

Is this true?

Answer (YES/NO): NO